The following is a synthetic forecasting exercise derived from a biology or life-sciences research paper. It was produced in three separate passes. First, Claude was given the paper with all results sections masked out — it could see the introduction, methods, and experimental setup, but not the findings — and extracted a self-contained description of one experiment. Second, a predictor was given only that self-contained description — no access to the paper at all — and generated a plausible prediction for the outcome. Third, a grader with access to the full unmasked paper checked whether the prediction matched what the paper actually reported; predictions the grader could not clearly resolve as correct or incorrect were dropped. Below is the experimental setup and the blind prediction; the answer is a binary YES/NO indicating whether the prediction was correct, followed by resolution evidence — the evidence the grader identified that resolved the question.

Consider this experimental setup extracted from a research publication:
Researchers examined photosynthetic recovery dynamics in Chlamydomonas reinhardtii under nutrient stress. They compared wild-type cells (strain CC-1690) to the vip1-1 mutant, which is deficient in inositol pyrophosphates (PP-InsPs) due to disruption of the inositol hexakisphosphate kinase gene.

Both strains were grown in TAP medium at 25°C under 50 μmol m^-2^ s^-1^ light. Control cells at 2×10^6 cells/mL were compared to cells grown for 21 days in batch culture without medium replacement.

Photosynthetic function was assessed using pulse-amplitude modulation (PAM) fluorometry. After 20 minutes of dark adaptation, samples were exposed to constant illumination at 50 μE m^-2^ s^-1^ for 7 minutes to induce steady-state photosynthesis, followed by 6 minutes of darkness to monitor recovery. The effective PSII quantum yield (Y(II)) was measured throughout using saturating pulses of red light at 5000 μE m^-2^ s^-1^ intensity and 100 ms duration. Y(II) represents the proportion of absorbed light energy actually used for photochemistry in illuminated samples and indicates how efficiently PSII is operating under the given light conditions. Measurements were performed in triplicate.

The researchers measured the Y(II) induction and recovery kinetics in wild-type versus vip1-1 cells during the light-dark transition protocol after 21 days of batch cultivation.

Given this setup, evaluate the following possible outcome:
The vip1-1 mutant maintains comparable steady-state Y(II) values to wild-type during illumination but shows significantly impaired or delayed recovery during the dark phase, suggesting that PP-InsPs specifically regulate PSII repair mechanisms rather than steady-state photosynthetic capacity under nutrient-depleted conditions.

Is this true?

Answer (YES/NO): NO